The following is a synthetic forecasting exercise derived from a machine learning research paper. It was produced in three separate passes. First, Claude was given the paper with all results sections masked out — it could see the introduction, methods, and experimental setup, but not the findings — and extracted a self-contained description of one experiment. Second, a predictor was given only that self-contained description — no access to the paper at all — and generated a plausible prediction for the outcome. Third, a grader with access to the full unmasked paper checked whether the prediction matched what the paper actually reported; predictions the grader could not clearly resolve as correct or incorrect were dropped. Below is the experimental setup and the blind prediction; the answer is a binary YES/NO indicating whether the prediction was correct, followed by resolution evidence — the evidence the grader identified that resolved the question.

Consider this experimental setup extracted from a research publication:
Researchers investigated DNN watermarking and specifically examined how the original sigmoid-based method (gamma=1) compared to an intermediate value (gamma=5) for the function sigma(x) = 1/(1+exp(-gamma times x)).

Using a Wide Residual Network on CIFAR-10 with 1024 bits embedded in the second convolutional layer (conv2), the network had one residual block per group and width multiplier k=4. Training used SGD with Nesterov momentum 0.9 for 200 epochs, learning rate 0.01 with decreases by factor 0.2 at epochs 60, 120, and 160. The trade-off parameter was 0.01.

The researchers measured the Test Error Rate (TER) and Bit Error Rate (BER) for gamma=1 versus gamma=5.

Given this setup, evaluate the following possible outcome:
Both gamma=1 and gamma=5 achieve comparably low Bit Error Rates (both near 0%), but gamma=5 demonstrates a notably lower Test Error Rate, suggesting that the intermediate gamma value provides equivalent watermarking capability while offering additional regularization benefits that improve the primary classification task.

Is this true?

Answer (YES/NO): NO